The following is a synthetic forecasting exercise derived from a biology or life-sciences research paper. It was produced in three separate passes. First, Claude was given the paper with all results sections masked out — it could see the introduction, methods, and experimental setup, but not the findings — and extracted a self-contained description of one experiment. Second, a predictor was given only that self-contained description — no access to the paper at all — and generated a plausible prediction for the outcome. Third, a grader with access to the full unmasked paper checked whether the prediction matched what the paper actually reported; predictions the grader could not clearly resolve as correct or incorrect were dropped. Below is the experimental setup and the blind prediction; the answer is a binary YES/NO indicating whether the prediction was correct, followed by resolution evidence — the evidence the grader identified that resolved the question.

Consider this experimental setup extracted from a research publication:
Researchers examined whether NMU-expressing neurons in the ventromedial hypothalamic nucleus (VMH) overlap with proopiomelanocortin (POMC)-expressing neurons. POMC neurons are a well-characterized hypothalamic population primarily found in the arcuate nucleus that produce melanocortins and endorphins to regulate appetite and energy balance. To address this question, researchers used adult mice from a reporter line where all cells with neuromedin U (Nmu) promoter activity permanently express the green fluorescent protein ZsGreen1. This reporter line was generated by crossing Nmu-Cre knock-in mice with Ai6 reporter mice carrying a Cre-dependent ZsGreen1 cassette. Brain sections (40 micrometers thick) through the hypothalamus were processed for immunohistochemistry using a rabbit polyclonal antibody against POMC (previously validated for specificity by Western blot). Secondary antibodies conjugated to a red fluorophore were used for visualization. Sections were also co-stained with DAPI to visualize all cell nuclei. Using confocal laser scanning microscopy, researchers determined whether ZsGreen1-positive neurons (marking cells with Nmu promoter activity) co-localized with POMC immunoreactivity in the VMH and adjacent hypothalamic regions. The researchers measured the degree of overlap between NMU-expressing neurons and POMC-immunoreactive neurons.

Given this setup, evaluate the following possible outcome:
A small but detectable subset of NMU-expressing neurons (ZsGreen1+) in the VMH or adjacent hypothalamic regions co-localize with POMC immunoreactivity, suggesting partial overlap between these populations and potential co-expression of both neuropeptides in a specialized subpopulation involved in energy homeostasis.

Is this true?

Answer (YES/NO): NO